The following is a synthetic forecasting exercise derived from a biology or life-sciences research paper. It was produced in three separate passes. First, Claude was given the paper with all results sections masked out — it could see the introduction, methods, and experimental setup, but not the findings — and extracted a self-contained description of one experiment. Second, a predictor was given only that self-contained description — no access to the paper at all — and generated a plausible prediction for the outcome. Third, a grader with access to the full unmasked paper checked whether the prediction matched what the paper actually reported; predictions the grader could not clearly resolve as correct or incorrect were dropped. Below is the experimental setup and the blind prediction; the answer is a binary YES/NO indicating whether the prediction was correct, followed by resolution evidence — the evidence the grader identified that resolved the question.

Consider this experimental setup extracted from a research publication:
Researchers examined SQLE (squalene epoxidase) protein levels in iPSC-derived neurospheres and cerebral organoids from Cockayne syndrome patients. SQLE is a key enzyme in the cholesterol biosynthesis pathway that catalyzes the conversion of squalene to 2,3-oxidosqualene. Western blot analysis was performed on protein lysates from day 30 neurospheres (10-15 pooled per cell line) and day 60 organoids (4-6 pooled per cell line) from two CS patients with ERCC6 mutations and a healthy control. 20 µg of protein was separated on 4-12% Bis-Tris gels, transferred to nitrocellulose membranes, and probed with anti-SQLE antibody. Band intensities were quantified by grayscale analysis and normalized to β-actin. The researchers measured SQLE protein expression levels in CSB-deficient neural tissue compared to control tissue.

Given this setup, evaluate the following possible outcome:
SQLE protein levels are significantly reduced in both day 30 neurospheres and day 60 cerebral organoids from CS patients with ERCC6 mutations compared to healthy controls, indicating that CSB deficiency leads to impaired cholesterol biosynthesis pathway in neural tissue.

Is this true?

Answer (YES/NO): NO